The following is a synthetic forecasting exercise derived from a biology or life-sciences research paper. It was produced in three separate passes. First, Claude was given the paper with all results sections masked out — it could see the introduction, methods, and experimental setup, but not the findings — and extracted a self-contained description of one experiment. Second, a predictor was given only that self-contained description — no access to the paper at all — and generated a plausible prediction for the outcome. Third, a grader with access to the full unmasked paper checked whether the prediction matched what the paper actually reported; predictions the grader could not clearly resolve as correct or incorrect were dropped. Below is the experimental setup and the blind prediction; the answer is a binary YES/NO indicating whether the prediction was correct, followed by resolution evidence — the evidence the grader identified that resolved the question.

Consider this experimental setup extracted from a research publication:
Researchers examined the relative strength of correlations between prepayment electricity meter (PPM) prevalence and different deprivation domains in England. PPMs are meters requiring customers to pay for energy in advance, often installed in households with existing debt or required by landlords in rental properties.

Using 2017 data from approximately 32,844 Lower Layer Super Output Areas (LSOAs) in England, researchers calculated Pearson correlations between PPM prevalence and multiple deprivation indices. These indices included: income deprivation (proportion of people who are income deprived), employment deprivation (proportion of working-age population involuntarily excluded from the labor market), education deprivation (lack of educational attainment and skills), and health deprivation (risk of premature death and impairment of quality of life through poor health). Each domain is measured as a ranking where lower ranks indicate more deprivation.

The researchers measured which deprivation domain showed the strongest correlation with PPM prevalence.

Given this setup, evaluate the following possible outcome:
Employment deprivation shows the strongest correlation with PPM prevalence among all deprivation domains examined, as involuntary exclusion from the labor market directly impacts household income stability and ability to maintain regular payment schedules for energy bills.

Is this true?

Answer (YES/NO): NO